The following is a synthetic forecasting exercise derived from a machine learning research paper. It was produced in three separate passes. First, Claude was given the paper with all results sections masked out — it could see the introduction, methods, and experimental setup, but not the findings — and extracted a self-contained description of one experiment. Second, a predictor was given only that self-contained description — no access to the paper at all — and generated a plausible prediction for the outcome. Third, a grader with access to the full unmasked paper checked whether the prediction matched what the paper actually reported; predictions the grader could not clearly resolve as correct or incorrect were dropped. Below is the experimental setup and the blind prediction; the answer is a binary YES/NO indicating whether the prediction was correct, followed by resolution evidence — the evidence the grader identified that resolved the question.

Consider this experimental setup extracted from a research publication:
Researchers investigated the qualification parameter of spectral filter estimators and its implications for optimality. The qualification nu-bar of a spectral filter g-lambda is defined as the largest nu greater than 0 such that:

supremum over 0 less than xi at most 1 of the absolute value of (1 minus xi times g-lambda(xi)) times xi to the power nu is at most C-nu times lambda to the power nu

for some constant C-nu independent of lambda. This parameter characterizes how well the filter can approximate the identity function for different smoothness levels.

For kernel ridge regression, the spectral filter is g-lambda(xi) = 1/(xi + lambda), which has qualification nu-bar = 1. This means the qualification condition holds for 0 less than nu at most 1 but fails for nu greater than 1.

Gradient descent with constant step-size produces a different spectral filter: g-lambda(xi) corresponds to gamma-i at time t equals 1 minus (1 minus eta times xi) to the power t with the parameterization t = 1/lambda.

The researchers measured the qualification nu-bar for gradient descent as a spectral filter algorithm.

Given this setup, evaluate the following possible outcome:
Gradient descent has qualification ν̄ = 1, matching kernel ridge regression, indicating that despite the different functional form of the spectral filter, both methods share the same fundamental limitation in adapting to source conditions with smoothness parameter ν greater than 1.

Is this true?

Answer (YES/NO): NO